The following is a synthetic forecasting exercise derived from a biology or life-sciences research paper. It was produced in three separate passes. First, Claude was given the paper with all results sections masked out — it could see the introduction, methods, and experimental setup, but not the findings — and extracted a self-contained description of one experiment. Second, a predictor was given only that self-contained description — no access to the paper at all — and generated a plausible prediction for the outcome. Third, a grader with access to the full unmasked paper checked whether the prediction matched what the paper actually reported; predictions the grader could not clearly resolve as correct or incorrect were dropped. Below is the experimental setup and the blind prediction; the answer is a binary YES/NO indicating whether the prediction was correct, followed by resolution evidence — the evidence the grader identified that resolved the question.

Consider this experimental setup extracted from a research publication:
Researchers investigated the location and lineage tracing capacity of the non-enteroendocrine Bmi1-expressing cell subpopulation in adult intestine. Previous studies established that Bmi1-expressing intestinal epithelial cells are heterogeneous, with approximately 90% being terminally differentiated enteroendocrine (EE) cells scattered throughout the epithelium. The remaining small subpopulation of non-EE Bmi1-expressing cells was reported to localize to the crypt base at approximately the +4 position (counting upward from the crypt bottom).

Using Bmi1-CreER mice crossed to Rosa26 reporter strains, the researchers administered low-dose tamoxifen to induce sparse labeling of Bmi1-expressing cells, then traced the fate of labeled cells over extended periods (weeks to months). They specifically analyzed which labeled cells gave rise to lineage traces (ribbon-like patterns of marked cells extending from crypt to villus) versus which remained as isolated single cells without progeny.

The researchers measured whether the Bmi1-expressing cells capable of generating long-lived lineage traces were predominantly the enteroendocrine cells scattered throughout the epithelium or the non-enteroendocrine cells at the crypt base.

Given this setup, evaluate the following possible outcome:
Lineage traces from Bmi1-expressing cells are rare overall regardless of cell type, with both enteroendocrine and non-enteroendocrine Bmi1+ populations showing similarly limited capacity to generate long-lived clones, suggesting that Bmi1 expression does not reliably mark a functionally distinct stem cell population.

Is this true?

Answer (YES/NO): NO